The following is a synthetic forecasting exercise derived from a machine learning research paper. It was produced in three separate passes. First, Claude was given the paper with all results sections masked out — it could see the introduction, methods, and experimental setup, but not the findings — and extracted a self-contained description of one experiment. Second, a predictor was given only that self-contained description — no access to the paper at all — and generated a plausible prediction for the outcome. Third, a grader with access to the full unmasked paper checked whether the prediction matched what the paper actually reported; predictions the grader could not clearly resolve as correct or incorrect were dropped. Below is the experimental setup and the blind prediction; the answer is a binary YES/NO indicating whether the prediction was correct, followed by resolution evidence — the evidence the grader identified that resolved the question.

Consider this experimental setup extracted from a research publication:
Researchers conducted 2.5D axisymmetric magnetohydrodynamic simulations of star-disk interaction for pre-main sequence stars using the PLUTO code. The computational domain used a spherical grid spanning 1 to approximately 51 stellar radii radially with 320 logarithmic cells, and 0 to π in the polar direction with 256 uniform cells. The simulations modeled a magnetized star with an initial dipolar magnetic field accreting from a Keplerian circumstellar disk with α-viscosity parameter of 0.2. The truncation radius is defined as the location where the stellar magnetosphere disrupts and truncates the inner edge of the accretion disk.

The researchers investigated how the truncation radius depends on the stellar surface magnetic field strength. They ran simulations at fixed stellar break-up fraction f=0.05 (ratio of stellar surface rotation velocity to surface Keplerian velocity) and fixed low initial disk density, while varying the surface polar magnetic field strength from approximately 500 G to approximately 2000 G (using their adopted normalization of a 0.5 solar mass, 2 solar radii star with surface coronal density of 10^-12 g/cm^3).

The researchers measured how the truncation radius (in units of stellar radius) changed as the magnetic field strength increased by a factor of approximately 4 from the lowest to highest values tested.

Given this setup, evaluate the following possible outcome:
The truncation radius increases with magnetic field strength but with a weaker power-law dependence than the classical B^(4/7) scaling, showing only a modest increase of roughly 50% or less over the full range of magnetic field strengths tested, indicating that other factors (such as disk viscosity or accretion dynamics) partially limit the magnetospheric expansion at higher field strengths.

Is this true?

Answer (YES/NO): NO